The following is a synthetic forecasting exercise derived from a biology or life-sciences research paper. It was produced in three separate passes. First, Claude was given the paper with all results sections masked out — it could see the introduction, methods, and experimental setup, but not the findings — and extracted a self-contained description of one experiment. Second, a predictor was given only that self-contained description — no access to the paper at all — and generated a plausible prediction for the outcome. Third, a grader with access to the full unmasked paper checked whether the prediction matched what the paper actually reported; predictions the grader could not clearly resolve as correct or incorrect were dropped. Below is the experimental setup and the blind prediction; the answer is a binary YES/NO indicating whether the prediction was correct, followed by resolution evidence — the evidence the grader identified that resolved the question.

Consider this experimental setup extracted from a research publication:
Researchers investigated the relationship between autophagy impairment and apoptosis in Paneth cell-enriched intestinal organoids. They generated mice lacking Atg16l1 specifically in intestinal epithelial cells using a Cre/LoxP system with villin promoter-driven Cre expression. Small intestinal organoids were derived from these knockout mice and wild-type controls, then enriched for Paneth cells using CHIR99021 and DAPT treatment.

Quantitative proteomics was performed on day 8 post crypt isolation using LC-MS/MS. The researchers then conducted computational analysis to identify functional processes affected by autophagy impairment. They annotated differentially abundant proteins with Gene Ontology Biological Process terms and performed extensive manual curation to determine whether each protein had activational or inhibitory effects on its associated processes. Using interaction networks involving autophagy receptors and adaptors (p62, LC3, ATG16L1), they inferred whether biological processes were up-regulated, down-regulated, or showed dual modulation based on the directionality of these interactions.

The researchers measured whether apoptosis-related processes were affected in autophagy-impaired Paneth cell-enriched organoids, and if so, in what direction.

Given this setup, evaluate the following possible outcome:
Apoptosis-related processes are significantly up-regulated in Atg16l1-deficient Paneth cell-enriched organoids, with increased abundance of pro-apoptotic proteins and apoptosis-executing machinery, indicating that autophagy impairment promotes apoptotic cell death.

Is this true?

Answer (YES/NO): NO